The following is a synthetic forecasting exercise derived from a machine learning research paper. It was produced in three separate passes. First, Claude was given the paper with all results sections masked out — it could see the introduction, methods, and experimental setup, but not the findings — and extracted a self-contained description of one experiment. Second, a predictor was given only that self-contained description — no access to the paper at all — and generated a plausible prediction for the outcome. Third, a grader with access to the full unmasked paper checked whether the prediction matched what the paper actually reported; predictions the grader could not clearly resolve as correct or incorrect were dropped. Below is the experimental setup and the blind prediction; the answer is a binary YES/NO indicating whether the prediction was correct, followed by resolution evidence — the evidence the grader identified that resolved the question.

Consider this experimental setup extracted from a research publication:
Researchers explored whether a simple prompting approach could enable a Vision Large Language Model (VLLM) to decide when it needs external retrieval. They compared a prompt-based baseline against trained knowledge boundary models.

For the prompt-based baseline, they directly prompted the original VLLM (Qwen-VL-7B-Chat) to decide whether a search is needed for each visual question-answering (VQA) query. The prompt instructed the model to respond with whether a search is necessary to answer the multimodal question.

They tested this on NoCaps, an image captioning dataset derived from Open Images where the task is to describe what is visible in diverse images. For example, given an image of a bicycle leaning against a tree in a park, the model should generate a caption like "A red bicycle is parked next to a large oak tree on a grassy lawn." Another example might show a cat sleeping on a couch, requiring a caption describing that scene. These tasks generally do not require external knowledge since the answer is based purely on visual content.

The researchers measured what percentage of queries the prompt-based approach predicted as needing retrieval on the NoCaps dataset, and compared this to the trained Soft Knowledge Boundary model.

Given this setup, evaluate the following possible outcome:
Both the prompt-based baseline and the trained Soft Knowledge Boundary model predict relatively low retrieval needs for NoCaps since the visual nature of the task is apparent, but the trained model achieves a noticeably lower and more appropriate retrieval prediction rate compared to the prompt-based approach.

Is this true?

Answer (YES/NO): NO